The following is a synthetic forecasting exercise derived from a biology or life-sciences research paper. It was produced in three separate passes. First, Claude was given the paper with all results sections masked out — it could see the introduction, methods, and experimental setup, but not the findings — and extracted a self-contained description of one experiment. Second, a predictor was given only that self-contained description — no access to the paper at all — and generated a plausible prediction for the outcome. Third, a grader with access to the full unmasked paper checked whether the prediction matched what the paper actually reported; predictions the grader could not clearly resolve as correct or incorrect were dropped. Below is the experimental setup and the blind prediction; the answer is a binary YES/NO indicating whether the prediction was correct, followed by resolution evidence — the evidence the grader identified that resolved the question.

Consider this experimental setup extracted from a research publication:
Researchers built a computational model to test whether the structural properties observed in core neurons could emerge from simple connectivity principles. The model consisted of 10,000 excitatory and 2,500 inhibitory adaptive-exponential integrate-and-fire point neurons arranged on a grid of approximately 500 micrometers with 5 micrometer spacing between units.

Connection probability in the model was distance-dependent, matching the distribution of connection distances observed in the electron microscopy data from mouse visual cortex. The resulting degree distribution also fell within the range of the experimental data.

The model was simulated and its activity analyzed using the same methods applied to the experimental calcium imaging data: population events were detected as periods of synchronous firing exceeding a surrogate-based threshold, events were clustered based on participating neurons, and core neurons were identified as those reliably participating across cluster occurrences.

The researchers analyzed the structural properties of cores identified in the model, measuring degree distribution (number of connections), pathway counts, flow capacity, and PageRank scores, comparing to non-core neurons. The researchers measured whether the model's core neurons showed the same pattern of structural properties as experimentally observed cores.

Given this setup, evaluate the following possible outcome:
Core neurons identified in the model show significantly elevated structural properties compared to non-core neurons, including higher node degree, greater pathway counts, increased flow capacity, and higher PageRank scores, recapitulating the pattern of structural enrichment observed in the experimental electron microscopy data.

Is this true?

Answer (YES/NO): NO